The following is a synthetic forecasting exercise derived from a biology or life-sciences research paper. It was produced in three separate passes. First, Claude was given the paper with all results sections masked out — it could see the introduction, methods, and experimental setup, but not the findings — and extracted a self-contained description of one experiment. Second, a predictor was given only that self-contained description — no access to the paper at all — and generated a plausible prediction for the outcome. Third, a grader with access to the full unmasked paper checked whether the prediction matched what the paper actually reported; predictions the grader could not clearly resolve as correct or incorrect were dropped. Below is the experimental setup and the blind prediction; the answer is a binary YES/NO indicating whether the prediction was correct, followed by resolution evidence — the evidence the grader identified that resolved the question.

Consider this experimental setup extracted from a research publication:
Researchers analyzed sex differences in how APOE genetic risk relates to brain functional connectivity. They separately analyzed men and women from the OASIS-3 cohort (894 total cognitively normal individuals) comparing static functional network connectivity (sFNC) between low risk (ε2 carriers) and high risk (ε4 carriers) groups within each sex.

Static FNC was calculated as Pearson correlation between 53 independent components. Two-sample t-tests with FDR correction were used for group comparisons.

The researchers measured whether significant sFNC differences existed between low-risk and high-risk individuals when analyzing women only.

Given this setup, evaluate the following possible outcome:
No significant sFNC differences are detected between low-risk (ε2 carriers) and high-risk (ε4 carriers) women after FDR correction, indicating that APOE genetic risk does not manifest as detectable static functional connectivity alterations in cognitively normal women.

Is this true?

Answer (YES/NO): NO